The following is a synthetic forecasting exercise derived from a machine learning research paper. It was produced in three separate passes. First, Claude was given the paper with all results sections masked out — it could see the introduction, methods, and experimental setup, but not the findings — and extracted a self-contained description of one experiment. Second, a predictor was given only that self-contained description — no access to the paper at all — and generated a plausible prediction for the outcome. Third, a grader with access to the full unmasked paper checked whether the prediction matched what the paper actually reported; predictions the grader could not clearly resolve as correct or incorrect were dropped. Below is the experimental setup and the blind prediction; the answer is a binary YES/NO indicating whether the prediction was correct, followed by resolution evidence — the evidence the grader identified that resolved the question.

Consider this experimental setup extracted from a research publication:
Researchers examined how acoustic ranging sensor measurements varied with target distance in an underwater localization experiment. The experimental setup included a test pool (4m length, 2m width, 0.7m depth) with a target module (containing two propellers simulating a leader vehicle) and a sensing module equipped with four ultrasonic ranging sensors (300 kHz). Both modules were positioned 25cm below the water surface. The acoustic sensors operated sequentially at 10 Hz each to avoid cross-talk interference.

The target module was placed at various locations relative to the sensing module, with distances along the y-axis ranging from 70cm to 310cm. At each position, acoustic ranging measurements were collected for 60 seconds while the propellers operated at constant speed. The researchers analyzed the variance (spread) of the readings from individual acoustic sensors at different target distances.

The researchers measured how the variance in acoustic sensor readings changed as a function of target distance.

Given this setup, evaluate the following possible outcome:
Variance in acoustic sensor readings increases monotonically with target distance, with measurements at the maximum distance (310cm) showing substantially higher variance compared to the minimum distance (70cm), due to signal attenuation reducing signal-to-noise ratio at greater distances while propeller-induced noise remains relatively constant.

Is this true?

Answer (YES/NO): NO